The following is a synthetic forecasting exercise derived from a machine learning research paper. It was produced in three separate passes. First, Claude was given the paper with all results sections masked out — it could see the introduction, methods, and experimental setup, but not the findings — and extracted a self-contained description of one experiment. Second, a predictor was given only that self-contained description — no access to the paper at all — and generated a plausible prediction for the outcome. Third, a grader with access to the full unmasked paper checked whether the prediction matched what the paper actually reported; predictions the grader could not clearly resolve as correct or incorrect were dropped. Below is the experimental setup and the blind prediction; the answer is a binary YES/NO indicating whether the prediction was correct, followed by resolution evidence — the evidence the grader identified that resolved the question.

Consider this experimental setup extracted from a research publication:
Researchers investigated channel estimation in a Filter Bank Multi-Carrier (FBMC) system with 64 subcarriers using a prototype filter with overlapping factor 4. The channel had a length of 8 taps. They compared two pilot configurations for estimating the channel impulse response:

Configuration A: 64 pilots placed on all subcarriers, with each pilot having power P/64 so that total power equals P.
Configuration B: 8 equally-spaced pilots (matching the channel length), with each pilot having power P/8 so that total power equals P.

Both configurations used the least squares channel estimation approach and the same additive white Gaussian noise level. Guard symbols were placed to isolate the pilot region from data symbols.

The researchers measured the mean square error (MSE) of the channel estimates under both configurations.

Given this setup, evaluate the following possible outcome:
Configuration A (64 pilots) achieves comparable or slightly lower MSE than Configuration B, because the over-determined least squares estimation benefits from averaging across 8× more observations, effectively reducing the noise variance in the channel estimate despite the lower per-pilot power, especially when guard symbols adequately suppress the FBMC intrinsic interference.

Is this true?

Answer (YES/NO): NO